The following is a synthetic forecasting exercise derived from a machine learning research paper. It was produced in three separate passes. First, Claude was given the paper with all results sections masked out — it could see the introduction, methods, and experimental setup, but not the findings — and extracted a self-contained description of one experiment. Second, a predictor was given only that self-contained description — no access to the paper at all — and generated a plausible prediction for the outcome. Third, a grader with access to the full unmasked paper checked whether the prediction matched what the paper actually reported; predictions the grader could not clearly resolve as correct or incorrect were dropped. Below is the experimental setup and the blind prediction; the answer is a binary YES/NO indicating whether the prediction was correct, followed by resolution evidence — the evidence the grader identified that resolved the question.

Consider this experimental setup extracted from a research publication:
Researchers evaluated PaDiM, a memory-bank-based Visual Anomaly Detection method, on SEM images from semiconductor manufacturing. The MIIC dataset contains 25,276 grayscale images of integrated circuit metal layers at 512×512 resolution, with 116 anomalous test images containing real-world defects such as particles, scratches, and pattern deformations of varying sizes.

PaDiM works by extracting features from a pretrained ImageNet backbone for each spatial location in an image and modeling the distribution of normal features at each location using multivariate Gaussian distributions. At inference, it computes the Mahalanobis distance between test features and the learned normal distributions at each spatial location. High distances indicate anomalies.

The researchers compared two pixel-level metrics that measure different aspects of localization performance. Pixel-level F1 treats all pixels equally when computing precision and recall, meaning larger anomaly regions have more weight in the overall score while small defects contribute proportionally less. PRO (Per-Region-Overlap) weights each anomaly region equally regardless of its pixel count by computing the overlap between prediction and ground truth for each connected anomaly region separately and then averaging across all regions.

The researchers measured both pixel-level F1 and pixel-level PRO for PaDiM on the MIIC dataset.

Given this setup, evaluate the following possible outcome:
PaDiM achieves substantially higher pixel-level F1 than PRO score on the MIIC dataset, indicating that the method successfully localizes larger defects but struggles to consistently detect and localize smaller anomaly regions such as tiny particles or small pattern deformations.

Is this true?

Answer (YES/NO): NO